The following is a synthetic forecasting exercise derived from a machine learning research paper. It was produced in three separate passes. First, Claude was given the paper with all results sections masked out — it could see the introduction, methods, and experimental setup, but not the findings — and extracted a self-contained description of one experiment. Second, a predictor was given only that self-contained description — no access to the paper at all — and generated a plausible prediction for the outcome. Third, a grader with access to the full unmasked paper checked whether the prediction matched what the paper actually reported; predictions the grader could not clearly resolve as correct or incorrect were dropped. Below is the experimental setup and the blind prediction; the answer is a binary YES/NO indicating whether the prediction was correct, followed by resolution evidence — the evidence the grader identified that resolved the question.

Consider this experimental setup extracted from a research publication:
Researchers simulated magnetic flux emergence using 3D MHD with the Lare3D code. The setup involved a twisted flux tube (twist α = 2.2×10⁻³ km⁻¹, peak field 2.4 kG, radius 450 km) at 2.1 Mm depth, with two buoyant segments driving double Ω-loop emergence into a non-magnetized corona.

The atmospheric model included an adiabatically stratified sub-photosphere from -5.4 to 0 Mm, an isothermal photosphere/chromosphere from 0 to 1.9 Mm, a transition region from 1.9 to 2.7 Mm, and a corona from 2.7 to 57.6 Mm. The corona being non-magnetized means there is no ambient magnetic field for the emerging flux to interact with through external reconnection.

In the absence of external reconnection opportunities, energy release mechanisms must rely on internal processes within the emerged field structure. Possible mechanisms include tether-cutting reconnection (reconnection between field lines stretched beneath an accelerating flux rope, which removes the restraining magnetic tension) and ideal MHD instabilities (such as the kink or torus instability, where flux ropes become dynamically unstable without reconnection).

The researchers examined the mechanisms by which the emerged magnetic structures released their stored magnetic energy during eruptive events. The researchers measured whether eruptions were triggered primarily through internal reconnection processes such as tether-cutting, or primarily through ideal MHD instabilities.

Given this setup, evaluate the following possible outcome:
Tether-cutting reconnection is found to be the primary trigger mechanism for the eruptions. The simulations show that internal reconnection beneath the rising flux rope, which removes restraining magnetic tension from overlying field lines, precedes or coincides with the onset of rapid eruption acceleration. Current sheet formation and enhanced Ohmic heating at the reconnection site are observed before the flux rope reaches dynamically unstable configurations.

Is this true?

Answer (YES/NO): NO